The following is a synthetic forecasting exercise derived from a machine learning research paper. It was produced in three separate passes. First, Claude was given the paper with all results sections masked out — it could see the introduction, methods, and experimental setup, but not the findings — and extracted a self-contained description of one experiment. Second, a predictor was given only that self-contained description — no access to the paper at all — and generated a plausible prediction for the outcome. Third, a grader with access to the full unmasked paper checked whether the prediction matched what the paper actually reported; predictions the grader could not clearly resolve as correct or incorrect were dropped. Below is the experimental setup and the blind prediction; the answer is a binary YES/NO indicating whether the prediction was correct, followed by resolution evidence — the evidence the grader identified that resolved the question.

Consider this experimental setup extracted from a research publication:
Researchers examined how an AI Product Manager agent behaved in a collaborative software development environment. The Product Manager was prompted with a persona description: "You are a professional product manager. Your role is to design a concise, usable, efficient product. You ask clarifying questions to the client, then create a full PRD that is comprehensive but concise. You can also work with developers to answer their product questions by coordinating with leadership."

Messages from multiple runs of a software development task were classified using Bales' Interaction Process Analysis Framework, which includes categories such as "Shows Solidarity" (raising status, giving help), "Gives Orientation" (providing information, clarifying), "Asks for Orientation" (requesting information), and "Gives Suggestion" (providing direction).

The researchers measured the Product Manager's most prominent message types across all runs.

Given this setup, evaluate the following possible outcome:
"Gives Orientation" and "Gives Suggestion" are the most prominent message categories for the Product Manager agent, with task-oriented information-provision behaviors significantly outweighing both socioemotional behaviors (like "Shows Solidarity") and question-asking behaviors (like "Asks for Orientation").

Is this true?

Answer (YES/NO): NO